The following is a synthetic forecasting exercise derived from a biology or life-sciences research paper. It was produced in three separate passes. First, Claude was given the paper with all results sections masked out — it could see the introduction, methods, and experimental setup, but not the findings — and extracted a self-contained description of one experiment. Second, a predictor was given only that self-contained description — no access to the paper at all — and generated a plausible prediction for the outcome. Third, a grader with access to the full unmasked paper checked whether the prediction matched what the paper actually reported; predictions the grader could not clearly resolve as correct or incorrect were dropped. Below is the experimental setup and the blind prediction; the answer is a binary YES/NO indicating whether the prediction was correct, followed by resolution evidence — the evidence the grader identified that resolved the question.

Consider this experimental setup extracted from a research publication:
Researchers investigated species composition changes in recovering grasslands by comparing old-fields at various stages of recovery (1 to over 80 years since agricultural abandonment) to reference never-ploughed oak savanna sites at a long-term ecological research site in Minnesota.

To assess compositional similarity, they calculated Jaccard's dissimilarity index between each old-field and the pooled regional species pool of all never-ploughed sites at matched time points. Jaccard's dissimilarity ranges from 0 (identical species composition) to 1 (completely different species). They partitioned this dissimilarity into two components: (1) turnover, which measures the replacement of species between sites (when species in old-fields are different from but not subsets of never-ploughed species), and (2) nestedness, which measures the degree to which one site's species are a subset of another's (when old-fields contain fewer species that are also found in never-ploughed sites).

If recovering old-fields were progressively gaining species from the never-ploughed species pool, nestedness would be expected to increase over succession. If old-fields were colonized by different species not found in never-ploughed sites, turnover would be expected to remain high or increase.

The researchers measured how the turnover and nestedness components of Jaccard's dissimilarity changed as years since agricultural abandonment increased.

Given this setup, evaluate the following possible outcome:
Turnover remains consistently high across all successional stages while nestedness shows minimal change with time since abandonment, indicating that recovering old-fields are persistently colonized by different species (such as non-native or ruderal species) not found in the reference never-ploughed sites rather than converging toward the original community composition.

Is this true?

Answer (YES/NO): NO